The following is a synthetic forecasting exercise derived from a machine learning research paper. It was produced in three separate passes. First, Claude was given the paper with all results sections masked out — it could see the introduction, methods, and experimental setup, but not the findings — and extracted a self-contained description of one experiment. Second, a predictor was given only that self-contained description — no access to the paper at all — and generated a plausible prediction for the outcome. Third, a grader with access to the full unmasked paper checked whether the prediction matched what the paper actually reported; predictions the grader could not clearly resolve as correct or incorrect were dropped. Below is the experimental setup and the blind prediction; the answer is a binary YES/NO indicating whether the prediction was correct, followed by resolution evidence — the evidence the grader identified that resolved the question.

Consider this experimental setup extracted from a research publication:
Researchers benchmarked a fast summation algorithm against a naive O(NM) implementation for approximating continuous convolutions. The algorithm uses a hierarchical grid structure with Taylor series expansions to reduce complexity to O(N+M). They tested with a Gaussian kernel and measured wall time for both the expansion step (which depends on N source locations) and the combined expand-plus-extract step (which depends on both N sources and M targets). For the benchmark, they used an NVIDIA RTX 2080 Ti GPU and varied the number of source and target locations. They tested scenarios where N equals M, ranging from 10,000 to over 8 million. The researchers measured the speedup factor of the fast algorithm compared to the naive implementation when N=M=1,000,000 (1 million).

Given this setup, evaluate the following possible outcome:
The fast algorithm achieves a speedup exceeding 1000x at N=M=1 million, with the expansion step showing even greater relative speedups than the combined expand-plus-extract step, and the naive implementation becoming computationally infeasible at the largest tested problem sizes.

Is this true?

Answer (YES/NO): NO